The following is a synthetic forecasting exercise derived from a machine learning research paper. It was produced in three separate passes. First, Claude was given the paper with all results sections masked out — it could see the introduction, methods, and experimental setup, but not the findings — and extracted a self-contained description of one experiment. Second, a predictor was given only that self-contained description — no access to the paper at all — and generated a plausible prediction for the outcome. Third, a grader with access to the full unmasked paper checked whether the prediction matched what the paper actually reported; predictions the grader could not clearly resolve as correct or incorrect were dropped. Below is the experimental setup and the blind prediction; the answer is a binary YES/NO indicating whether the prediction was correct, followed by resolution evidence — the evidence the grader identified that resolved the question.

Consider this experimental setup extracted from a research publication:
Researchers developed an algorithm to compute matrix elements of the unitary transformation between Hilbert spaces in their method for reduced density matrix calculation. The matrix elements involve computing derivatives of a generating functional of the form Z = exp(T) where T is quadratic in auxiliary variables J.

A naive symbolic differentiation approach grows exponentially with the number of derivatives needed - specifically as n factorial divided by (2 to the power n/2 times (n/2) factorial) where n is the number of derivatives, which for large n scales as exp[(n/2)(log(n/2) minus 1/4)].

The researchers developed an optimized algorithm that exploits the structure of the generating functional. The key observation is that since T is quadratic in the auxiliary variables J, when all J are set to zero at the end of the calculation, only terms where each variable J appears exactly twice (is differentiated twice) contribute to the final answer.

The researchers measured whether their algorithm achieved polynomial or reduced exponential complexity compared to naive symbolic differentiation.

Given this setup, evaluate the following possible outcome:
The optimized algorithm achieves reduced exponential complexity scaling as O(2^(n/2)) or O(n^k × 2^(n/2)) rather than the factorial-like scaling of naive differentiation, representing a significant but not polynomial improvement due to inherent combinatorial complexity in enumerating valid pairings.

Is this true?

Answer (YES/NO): YES